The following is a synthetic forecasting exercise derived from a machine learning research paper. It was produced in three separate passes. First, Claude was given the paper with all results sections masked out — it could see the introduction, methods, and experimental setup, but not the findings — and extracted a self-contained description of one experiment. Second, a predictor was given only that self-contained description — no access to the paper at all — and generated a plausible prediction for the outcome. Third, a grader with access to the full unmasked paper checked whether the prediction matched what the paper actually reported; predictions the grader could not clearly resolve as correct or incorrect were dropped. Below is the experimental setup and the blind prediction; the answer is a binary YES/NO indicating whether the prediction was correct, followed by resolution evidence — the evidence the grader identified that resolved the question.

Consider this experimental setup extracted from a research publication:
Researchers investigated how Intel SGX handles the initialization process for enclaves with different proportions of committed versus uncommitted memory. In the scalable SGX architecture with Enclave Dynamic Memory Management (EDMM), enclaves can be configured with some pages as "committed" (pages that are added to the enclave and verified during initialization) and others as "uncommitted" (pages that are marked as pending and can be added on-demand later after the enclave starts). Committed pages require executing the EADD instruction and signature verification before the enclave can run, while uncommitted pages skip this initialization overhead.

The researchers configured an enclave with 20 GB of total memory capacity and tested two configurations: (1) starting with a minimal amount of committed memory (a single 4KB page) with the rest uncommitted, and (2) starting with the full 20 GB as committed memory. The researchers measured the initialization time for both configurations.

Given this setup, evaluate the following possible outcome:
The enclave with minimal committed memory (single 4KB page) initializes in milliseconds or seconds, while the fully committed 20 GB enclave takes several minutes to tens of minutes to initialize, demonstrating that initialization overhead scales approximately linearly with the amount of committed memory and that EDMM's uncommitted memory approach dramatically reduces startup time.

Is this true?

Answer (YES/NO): NO